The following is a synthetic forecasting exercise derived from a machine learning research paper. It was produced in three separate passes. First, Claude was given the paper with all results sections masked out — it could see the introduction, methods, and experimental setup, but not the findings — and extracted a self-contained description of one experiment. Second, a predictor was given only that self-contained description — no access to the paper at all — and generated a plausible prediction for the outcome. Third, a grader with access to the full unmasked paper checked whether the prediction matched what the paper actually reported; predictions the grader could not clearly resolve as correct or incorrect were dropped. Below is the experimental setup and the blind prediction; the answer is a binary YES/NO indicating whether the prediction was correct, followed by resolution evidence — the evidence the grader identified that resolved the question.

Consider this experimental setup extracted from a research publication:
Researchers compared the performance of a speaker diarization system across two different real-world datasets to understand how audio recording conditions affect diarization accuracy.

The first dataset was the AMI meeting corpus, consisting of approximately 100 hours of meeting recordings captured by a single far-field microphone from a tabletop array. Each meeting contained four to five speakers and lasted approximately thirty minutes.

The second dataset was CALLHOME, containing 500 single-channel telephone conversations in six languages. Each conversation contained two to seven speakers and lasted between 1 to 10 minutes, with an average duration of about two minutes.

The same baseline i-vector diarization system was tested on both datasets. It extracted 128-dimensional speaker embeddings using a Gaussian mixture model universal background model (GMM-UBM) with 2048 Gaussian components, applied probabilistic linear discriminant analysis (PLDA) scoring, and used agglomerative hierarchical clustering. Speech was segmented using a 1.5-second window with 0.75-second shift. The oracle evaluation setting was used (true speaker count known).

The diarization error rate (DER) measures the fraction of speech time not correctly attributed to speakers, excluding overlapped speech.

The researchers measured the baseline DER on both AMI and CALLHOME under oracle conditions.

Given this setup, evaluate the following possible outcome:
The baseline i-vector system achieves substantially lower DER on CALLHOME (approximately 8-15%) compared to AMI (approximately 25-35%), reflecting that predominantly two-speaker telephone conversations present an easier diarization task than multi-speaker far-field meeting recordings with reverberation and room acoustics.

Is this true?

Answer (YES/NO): YES